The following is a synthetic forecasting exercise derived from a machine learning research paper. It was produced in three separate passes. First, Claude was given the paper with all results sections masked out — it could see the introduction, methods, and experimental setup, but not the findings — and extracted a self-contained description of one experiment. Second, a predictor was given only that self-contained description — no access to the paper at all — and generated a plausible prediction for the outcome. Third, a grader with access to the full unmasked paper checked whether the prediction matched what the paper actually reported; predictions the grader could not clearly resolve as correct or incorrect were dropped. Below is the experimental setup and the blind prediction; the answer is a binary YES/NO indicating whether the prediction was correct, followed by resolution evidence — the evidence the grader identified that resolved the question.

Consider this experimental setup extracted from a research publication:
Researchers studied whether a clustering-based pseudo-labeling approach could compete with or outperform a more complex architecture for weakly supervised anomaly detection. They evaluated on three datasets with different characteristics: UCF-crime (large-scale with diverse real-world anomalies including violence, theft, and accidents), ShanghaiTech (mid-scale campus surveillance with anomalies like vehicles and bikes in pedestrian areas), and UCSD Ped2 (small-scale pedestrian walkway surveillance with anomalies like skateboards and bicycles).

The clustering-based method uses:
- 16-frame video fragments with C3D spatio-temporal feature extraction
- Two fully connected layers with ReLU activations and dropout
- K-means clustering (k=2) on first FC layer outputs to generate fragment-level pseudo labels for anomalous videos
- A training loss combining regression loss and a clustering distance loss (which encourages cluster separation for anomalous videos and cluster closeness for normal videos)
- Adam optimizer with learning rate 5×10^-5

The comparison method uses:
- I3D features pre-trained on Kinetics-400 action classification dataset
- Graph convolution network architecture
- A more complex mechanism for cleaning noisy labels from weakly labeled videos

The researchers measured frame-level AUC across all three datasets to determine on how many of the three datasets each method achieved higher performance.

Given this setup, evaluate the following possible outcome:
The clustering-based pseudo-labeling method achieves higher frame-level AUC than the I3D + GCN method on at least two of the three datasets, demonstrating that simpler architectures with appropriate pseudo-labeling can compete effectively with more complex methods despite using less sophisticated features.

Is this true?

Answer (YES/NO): YES